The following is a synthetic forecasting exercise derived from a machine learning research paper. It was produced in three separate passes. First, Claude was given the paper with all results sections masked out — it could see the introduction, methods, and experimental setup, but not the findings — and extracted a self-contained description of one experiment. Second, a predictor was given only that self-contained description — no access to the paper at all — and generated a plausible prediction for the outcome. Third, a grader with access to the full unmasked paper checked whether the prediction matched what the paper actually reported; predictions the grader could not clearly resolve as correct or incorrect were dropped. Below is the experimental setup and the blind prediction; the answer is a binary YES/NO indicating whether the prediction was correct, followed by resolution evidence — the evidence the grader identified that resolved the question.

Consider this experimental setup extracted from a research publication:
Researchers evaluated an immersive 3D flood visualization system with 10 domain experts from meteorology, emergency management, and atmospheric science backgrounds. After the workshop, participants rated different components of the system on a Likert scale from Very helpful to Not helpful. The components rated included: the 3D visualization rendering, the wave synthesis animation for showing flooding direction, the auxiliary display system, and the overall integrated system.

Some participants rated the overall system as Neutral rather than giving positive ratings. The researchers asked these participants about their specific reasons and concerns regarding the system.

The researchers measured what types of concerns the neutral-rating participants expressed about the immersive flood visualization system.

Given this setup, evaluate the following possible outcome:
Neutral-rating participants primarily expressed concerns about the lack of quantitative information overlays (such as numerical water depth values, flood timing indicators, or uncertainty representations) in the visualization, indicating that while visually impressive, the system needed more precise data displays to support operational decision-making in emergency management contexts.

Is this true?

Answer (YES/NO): NO